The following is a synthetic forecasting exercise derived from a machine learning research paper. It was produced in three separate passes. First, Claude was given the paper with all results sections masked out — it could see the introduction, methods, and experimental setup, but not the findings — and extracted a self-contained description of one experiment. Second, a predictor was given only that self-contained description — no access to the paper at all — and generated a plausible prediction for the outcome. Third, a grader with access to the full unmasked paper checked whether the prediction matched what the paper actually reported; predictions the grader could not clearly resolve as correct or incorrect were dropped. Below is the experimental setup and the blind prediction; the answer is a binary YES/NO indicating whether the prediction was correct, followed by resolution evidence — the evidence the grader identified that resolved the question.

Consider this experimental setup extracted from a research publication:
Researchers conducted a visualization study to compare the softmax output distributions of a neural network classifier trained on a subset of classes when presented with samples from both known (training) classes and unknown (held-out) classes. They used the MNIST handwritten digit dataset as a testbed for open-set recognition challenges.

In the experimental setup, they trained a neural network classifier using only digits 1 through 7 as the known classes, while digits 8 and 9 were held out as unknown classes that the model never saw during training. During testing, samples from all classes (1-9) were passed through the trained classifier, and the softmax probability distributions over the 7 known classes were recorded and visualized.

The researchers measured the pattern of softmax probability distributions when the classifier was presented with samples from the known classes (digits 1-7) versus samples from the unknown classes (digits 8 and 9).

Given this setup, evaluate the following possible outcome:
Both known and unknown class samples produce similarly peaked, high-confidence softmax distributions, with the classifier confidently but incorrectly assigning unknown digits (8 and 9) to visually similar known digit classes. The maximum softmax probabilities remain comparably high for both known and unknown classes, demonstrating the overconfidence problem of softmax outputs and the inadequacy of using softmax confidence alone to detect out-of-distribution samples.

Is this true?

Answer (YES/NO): NO